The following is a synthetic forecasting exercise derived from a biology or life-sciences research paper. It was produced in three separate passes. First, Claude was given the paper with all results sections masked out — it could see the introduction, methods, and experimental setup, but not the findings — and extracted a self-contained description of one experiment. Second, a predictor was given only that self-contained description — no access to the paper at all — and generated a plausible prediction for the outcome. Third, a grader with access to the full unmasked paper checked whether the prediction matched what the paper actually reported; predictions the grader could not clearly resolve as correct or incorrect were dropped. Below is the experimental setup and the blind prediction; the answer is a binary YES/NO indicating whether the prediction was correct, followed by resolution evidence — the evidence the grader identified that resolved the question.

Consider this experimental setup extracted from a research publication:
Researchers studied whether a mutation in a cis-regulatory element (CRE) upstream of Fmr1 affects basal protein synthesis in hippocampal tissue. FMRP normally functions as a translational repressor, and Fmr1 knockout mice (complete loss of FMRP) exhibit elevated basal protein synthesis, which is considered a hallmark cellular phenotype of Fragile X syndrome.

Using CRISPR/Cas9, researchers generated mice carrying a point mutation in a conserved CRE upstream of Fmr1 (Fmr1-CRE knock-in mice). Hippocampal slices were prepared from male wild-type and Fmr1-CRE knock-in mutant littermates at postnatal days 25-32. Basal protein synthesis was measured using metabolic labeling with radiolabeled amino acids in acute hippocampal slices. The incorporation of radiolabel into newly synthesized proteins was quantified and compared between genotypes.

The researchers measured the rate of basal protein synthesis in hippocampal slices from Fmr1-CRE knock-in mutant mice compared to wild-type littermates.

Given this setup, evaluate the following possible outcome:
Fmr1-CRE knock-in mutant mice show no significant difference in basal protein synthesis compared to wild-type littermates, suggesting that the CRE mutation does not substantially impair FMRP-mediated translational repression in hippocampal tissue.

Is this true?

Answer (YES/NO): NO